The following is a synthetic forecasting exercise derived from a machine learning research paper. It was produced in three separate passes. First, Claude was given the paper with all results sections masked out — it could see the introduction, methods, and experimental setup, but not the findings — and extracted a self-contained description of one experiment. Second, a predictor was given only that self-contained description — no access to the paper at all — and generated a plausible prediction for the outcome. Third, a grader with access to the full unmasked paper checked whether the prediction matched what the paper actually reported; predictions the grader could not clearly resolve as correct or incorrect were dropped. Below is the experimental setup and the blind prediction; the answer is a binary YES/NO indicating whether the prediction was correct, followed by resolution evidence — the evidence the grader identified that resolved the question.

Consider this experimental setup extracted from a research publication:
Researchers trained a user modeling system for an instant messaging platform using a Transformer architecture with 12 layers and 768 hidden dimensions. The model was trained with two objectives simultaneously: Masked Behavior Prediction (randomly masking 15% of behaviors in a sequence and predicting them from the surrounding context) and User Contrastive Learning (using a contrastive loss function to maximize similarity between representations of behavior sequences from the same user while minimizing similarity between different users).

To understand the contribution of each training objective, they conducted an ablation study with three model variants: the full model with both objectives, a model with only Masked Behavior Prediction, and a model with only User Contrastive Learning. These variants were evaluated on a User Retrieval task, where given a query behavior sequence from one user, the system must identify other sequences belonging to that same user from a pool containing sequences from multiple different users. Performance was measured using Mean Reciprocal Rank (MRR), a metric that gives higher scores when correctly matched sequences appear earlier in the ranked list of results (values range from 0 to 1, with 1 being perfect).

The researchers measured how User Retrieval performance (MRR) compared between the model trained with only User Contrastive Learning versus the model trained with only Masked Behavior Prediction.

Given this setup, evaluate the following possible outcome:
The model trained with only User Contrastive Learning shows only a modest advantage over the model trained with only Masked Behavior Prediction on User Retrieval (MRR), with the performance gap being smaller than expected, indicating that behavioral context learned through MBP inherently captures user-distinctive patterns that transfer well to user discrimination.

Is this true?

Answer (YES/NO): YES